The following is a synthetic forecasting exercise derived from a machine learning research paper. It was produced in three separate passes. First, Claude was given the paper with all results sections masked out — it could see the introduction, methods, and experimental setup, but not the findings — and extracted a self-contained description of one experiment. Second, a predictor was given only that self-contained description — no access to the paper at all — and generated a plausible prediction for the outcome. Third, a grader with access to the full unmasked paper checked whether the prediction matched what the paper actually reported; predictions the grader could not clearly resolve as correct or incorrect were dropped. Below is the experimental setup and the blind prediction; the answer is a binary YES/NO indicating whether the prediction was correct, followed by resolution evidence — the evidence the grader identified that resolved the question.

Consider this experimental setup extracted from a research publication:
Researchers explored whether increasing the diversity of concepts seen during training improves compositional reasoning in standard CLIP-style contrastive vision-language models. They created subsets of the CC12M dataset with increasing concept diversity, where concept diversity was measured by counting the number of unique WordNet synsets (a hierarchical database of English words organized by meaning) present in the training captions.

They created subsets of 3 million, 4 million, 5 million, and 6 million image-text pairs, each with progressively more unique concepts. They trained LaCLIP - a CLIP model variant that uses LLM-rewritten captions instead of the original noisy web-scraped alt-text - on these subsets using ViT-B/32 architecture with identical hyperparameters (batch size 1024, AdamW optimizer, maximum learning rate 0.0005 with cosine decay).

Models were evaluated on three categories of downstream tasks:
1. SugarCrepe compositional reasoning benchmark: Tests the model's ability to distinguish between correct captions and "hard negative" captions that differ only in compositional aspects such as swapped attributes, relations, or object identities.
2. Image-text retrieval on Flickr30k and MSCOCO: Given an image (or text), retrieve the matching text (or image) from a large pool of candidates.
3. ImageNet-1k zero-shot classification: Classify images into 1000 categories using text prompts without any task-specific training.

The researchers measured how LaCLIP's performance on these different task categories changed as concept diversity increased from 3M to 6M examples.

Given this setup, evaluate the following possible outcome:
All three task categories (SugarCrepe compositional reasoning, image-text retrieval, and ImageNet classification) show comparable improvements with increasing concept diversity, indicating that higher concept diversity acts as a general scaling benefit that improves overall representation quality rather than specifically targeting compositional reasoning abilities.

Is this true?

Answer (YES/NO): NO